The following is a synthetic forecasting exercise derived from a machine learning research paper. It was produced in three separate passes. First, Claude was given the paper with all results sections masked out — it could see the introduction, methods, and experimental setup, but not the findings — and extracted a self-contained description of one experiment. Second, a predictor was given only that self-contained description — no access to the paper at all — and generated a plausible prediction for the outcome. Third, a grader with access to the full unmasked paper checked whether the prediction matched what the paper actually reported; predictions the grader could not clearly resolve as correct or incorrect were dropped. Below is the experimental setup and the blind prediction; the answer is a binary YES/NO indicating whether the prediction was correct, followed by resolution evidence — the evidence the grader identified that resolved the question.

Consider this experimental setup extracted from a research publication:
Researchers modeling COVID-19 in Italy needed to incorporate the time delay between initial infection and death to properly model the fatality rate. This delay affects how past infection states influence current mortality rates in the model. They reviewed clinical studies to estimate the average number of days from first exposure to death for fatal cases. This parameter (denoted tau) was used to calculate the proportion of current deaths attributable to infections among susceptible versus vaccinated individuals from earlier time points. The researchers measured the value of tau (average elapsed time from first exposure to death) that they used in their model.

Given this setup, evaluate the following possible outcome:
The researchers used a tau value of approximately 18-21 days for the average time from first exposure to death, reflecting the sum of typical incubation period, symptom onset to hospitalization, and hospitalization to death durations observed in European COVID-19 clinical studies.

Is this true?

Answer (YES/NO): NO